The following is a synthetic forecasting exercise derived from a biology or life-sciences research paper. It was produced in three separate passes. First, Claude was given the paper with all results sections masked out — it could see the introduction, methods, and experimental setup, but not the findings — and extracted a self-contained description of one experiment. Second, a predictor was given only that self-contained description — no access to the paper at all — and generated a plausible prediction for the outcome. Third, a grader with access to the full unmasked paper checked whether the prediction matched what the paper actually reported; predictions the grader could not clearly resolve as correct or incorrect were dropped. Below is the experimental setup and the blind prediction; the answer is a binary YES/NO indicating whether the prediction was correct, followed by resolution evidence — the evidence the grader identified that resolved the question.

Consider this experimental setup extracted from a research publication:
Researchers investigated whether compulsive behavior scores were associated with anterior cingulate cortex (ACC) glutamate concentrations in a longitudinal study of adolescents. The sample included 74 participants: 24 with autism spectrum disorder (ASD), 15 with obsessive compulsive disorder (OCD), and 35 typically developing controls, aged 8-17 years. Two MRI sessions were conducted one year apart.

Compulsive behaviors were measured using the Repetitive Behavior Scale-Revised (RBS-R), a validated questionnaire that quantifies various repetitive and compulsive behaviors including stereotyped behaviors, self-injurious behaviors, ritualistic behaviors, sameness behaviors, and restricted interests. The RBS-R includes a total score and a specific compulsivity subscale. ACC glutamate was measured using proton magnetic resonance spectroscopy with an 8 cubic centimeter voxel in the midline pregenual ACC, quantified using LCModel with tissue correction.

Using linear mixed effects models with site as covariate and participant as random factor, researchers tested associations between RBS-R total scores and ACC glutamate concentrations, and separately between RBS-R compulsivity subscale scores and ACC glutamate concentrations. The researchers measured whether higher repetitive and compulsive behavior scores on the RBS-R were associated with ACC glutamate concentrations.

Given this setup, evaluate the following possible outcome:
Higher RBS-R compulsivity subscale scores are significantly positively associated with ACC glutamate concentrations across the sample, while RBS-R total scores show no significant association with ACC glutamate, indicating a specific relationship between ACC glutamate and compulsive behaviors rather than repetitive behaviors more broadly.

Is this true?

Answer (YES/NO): NO